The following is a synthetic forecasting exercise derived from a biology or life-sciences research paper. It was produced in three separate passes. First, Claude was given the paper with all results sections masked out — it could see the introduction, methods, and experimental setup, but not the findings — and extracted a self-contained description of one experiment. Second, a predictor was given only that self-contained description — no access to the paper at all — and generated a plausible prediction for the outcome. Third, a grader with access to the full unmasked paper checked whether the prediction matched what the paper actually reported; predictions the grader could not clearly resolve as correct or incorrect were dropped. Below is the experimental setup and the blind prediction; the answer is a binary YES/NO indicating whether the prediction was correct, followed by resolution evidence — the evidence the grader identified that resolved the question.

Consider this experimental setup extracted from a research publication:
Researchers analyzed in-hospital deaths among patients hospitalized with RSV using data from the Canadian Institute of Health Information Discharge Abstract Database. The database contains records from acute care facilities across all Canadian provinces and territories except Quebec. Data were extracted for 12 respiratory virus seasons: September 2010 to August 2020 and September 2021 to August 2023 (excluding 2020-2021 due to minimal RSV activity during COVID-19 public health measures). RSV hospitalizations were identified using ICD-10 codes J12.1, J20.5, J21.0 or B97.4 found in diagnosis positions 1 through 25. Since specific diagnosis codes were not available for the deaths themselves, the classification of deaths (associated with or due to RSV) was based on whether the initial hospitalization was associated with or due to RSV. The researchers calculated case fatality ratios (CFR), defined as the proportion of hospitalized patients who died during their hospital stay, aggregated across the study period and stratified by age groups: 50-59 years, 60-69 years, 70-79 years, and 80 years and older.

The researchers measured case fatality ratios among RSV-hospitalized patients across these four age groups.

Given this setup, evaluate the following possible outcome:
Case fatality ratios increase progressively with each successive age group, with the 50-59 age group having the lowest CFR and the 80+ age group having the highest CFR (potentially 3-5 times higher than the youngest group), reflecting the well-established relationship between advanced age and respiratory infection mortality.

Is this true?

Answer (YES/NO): YES